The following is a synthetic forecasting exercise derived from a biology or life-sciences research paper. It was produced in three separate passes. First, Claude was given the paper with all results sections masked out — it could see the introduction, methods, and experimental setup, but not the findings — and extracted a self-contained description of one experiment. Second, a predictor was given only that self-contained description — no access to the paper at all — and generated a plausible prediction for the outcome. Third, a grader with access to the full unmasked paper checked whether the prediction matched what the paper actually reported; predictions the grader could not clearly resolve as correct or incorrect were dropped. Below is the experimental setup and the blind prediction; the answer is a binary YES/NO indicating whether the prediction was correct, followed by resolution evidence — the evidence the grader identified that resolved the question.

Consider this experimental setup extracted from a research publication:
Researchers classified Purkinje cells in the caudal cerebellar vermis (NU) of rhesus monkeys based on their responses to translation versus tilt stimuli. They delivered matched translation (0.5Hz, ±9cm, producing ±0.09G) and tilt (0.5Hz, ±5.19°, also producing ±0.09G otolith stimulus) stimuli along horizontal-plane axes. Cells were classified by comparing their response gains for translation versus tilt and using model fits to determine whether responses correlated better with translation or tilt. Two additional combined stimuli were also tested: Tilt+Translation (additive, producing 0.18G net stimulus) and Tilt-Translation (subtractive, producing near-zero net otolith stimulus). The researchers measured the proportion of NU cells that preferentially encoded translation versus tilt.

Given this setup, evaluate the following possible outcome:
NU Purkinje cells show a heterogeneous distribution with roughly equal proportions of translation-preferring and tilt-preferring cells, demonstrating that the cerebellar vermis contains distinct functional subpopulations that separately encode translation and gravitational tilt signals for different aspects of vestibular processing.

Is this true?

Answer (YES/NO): NO